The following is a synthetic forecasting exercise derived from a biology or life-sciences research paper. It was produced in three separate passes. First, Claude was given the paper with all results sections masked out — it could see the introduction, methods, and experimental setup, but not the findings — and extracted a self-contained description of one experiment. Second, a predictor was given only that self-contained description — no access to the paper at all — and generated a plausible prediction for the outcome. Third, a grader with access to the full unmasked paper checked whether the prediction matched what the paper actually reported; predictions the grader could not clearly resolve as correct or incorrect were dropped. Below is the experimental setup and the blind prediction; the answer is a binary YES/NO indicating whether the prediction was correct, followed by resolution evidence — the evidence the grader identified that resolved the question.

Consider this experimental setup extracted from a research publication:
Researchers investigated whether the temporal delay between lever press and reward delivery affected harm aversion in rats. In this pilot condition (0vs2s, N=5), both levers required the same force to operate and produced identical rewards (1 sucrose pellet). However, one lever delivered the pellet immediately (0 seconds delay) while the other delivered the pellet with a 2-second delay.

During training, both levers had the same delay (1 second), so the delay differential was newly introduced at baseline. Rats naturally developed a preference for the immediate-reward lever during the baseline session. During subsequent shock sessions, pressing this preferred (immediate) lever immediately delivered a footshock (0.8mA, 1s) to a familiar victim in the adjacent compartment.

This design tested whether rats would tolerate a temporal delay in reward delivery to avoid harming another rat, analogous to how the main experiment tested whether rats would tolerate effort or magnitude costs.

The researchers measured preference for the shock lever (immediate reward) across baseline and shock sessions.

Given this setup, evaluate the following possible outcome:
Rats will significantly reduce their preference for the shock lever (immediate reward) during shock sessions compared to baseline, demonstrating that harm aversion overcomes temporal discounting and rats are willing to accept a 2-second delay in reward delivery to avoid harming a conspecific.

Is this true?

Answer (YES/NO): NO